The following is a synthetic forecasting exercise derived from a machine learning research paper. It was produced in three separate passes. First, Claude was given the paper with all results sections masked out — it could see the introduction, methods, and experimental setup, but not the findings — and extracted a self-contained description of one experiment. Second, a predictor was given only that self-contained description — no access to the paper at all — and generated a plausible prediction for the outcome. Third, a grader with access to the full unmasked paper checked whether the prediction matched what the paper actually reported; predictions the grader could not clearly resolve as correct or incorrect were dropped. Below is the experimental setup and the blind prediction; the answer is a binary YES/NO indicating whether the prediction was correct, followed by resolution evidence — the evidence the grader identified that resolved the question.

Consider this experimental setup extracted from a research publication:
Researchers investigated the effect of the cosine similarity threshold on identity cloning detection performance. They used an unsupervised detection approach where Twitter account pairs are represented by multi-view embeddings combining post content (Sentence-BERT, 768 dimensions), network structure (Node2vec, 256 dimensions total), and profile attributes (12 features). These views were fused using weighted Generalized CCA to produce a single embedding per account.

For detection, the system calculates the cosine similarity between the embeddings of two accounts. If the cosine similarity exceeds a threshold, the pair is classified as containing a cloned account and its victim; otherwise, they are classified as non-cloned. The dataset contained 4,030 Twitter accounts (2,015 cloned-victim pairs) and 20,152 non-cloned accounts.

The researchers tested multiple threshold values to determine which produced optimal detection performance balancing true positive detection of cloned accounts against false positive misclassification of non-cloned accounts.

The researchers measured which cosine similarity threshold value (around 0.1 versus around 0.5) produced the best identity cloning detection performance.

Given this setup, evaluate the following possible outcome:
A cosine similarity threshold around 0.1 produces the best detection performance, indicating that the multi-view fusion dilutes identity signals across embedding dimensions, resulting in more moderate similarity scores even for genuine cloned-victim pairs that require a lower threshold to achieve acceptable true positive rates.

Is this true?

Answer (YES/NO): YES